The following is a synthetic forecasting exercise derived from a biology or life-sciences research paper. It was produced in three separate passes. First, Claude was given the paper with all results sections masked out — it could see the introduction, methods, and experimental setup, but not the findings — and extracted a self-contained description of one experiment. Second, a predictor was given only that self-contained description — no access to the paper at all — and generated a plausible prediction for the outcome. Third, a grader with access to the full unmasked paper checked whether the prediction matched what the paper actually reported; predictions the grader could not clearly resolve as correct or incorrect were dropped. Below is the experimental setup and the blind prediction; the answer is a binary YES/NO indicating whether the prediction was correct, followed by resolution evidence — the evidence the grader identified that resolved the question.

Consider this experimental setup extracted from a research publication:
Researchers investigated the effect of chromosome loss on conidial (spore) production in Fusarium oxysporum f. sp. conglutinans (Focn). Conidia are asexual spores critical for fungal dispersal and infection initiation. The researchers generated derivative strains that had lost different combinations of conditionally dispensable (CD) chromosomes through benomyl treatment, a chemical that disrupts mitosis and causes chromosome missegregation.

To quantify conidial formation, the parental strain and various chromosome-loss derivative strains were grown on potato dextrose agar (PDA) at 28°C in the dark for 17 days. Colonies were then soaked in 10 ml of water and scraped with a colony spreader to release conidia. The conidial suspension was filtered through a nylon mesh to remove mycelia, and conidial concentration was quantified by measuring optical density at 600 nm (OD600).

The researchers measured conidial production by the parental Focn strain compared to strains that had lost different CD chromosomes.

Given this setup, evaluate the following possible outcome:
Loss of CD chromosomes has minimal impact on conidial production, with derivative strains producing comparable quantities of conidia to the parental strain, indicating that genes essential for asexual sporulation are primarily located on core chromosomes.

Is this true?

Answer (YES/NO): NO